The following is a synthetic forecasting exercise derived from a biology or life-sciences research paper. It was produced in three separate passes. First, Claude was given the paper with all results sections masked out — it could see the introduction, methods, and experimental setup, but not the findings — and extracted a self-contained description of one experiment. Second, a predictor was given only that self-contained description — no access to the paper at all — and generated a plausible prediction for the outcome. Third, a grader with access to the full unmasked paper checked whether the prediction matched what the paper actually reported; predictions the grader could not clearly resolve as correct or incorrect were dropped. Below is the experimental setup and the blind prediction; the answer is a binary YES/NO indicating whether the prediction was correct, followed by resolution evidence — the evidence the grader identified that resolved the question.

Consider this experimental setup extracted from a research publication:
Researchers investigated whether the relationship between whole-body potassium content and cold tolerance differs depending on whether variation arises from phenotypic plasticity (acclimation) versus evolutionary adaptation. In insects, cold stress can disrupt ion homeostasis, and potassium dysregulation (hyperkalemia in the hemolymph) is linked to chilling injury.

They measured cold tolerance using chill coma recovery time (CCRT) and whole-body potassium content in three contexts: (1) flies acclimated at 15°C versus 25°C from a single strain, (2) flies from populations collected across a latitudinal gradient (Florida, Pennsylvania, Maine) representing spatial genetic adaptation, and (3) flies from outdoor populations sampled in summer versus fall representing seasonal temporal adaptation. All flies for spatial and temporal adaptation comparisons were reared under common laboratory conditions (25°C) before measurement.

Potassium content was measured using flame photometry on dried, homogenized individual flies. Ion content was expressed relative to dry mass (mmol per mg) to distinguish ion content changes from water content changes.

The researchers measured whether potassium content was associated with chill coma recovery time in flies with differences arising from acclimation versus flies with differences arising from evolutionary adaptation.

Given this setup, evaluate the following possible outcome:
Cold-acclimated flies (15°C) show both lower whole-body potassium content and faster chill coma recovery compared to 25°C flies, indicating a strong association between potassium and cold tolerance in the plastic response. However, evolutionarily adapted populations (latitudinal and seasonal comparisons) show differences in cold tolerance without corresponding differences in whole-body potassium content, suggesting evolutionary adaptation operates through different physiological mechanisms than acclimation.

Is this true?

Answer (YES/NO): NO